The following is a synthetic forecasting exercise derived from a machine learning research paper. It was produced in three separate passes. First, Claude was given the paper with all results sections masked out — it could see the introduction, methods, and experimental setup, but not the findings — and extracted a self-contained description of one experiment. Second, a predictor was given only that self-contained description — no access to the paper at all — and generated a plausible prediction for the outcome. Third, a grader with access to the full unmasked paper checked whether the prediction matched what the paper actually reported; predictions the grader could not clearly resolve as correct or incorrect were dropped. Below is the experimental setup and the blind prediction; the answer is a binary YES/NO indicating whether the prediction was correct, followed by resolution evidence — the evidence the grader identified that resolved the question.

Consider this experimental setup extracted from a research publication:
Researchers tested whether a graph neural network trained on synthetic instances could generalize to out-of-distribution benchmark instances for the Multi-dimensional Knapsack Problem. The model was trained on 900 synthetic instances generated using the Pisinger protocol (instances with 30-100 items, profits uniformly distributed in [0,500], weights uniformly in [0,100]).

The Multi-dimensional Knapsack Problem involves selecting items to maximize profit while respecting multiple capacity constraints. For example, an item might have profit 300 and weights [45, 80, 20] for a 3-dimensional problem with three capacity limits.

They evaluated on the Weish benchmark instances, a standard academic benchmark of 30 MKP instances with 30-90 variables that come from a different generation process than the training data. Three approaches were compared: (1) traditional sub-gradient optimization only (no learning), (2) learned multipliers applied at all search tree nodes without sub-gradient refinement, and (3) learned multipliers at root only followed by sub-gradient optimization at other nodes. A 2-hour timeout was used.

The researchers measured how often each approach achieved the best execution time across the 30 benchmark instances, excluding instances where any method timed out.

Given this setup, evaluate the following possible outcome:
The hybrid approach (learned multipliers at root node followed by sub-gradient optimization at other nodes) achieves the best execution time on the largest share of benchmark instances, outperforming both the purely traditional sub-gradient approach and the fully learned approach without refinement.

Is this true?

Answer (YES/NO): NO